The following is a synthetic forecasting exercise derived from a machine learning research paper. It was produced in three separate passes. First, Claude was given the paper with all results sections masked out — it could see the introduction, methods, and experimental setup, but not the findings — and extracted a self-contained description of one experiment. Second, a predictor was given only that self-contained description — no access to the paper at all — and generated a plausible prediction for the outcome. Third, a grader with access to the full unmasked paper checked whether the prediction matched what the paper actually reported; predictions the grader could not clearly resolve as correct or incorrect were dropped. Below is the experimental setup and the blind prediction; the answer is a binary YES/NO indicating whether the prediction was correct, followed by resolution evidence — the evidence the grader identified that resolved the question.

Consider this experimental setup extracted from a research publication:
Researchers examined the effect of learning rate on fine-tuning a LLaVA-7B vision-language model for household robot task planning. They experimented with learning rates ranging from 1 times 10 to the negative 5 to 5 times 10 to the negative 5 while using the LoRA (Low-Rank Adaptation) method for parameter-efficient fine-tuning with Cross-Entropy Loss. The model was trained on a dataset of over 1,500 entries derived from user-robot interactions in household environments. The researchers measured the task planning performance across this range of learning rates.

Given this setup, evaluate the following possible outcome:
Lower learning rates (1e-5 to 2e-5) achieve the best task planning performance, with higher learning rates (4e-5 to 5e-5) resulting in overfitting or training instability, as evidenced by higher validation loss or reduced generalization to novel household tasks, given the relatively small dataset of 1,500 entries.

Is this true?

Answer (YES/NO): NO